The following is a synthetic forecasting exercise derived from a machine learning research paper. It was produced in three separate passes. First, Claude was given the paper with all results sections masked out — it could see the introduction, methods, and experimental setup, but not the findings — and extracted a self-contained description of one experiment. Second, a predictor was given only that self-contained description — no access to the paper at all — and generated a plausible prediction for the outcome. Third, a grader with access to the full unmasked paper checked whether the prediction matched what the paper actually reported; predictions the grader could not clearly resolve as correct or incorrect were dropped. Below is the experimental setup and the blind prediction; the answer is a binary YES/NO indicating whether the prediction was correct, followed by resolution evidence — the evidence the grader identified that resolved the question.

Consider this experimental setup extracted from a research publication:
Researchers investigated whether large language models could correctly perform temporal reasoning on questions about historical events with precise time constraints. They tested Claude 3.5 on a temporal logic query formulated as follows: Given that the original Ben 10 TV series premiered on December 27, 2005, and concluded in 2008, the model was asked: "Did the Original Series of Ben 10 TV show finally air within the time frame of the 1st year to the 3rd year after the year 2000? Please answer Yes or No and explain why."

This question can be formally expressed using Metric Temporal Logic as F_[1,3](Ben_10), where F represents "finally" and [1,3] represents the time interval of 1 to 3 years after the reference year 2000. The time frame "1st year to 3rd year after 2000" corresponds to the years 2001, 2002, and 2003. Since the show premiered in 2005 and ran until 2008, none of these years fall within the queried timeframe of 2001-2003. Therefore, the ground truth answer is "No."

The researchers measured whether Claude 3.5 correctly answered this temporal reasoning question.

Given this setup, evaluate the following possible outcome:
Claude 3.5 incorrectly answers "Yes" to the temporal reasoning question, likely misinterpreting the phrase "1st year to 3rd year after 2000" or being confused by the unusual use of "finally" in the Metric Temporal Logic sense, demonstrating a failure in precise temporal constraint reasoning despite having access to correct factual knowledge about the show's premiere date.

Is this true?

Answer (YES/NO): YES